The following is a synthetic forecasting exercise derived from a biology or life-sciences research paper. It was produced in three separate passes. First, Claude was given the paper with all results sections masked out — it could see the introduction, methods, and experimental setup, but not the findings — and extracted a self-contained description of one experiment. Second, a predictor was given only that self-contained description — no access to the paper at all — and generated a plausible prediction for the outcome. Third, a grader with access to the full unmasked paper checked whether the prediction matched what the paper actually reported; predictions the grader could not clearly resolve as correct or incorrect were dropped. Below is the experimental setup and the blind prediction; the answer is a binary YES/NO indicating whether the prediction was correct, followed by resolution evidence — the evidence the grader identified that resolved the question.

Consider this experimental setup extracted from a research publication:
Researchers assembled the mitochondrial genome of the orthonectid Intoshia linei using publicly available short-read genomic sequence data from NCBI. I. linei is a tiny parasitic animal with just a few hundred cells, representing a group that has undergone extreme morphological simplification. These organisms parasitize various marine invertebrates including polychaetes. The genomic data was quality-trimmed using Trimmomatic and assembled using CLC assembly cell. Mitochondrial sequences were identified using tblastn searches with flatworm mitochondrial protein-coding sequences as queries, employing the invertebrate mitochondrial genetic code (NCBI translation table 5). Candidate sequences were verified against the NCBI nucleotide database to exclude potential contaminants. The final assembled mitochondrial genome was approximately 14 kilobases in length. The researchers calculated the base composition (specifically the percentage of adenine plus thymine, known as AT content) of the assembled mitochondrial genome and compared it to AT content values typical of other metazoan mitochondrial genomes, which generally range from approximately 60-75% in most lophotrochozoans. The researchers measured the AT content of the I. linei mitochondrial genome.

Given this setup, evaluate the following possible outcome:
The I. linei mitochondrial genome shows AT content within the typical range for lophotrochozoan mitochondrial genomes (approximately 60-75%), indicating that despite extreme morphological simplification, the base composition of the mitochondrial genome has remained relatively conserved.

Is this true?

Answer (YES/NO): NO